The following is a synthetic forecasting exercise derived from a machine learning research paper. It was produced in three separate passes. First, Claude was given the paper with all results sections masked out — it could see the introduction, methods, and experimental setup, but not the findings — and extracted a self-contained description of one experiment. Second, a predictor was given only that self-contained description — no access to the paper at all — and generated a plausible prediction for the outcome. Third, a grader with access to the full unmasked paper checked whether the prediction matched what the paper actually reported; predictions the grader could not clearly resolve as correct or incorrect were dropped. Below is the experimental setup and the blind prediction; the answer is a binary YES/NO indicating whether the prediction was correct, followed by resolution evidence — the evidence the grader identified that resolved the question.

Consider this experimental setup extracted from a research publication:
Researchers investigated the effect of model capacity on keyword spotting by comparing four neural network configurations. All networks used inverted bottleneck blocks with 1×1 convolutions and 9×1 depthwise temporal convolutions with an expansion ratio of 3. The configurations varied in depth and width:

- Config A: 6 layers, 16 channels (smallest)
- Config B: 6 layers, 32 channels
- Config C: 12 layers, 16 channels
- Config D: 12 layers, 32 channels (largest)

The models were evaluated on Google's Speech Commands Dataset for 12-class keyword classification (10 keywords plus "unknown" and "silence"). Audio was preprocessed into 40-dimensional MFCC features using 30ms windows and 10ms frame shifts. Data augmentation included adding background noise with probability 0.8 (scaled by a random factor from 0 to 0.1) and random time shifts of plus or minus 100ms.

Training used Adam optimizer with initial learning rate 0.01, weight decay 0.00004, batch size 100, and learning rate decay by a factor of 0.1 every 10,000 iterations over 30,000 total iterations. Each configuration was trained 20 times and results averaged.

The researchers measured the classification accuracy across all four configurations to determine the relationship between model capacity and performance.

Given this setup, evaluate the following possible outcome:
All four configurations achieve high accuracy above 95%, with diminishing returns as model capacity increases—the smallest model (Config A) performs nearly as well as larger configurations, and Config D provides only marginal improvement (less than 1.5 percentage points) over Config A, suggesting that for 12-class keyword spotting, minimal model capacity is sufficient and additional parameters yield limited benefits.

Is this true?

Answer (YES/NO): YES